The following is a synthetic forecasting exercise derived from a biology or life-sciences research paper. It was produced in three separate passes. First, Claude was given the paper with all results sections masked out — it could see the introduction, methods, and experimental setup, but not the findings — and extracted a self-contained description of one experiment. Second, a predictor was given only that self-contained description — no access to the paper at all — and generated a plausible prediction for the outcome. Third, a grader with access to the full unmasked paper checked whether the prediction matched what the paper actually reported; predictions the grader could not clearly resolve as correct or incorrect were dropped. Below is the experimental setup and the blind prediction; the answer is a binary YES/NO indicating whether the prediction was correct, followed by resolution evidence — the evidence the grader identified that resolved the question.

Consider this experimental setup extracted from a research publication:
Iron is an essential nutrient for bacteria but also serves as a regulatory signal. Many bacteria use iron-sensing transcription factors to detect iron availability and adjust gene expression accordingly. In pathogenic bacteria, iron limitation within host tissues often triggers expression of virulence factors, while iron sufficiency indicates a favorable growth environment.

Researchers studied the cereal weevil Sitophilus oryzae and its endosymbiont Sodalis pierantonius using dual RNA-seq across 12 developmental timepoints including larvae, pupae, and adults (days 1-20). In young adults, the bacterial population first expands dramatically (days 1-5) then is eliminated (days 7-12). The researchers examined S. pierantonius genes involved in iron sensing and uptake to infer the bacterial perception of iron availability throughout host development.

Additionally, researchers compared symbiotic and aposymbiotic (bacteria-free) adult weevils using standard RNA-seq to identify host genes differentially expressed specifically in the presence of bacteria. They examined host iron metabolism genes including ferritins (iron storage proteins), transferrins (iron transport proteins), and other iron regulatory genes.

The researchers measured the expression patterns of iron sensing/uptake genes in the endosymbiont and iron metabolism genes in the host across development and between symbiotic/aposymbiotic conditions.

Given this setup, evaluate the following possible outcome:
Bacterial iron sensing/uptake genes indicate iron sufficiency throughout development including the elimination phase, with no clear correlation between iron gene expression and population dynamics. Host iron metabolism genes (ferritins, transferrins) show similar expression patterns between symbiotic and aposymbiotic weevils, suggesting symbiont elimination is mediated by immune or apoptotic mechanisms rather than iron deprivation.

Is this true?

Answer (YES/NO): NO